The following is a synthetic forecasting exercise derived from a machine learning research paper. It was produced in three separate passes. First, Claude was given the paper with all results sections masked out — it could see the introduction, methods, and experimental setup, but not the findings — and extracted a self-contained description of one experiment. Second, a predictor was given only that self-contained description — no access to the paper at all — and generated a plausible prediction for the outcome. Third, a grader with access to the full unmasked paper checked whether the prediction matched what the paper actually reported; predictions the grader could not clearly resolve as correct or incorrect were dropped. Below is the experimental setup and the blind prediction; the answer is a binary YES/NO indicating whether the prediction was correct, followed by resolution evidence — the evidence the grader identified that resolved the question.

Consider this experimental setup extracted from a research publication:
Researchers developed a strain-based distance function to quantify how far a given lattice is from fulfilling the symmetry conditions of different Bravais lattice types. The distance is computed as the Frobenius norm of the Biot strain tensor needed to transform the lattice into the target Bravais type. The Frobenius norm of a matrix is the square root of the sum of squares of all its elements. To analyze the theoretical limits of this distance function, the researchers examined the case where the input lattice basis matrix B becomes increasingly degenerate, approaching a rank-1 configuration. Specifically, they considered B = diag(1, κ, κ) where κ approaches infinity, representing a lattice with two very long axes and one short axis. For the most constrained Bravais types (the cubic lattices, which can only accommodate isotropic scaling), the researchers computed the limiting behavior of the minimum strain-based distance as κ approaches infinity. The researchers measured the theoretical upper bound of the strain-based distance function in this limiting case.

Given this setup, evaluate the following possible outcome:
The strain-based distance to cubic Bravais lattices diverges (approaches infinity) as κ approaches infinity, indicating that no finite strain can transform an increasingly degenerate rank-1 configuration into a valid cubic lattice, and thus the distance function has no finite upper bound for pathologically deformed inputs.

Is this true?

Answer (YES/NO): NO